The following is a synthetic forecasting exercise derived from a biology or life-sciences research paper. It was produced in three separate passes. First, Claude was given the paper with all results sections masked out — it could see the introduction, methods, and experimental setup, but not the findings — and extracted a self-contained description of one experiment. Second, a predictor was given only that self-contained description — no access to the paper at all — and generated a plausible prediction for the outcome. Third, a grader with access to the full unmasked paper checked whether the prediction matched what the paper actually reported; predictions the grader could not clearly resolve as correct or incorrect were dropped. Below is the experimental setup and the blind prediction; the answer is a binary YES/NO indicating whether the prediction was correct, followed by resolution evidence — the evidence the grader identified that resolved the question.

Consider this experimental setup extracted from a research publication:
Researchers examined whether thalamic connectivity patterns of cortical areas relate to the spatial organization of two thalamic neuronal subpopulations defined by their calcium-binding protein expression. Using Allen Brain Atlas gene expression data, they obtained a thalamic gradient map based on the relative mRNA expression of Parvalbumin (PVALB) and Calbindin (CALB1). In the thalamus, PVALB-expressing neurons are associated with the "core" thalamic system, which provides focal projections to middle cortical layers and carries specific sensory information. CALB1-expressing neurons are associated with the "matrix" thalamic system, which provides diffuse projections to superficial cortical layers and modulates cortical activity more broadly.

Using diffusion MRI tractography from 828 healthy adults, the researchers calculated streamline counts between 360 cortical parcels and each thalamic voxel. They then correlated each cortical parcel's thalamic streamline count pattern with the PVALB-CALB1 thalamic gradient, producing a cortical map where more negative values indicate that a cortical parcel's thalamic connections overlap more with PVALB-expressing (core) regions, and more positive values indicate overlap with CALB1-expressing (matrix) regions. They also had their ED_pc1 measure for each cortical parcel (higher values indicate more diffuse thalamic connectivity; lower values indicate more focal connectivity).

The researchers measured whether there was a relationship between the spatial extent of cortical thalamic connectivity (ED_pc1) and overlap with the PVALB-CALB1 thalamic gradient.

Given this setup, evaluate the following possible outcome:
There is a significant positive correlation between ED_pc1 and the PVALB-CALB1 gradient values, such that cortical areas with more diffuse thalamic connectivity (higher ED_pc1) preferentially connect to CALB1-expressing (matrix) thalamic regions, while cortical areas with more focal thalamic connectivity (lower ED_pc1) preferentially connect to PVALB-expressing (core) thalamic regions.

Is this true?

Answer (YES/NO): NO